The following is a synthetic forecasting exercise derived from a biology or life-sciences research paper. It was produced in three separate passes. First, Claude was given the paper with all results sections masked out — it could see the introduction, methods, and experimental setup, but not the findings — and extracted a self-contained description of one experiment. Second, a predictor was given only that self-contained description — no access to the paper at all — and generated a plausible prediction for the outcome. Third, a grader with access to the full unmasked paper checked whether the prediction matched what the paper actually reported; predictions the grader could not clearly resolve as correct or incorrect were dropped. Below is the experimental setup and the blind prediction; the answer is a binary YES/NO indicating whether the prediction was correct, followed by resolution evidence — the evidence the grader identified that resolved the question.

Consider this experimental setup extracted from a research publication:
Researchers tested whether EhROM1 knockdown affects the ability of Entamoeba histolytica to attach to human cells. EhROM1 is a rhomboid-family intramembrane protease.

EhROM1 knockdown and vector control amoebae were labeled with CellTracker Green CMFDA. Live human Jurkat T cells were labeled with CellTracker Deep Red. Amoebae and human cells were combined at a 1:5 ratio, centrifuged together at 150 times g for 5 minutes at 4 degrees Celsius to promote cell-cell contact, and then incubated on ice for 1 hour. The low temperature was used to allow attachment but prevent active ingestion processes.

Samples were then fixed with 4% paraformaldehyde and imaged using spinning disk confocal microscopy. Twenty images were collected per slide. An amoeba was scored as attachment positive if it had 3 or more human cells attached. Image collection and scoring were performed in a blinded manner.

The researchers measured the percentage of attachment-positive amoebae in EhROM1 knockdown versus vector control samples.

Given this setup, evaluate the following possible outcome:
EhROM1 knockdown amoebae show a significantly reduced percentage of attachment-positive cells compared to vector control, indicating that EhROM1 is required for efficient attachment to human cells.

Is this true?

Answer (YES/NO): YES